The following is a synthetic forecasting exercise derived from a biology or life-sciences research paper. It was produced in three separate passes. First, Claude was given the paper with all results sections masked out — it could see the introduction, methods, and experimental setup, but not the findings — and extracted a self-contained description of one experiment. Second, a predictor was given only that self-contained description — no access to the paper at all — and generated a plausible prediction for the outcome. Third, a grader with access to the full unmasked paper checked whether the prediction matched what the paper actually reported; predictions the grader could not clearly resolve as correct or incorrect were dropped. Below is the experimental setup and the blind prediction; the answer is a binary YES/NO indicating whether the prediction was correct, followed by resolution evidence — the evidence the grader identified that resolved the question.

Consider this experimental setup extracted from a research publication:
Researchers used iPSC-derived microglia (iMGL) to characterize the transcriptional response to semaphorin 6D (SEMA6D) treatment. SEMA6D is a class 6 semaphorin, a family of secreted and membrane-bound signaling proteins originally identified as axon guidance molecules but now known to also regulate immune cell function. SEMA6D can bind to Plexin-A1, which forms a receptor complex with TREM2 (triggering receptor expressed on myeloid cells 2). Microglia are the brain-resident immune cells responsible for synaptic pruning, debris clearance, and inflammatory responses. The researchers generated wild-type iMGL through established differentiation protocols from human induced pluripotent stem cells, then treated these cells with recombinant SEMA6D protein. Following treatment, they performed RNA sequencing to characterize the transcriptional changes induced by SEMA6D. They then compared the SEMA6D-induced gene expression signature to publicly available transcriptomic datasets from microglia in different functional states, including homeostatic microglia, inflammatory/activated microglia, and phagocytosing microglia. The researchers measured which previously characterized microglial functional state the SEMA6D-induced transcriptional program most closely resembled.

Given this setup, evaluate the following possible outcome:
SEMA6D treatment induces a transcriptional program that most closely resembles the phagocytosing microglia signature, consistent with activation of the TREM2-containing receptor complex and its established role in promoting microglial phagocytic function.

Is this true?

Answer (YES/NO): YES